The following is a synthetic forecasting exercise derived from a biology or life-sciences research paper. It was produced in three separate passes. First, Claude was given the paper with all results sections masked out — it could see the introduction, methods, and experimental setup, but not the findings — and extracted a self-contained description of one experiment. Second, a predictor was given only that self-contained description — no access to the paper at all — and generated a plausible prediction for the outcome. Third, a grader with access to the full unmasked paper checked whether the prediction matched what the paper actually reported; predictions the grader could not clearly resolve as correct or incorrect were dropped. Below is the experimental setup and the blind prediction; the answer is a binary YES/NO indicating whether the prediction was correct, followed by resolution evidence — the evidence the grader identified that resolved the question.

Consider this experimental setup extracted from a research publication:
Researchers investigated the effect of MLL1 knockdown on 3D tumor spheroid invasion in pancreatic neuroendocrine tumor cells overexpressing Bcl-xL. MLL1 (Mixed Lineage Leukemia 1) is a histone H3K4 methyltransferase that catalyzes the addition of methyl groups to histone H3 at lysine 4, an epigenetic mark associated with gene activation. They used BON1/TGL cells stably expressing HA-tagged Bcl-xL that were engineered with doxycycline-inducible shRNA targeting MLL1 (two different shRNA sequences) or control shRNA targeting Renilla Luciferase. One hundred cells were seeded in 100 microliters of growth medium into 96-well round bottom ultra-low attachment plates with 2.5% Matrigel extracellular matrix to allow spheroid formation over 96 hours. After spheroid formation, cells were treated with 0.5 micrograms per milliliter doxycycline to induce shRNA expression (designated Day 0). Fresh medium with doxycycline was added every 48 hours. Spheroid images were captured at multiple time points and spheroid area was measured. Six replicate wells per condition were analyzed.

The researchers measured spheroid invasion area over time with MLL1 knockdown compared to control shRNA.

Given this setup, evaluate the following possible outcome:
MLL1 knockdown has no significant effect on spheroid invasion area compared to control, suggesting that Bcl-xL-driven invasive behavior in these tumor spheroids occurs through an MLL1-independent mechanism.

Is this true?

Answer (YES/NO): NO